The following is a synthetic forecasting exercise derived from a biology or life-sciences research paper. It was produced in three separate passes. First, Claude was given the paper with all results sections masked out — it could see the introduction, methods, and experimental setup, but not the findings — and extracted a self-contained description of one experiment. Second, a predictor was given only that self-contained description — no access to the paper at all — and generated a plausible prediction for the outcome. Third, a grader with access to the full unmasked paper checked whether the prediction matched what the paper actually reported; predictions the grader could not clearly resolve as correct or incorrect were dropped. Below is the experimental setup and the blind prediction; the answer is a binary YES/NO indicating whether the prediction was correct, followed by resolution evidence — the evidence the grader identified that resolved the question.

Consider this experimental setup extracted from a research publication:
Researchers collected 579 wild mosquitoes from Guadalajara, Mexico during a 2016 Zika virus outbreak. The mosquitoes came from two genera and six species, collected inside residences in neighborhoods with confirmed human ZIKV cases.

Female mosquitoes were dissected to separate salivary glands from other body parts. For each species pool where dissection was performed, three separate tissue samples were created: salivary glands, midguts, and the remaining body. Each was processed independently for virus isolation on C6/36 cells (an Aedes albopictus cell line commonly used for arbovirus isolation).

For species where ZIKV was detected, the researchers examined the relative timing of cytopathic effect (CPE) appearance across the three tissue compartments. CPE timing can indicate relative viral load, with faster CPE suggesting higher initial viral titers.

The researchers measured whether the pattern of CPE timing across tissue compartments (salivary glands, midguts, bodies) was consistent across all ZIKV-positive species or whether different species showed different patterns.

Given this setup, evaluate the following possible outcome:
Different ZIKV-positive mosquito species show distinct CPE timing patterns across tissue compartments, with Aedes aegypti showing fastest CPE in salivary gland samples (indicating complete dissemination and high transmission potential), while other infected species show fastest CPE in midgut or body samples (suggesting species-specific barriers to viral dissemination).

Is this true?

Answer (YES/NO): NO